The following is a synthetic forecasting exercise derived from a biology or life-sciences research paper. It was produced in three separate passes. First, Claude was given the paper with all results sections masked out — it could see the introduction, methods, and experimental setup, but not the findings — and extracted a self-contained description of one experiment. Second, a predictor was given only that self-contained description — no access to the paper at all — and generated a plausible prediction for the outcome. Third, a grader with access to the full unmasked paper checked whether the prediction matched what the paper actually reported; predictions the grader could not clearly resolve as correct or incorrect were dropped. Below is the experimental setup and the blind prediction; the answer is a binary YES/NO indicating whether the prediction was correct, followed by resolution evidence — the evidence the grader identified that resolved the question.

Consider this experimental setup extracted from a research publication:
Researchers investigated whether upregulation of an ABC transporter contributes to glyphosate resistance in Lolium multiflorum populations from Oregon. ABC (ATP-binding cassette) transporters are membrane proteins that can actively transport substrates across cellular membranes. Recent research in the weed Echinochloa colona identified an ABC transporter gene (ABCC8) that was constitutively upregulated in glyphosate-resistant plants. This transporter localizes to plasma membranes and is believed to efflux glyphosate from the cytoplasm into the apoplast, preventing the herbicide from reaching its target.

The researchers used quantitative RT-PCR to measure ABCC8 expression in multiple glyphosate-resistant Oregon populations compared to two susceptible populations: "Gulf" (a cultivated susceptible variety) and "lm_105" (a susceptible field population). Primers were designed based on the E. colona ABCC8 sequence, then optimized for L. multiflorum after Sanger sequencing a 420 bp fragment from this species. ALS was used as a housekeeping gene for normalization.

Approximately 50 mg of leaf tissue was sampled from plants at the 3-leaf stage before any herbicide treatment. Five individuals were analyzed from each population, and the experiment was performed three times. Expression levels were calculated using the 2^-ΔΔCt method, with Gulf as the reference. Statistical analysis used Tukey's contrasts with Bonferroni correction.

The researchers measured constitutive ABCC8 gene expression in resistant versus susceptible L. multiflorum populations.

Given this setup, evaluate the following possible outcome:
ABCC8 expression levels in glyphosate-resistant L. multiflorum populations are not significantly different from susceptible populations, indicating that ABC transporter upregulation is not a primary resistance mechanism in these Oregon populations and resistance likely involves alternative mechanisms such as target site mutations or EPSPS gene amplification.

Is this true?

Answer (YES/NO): NO